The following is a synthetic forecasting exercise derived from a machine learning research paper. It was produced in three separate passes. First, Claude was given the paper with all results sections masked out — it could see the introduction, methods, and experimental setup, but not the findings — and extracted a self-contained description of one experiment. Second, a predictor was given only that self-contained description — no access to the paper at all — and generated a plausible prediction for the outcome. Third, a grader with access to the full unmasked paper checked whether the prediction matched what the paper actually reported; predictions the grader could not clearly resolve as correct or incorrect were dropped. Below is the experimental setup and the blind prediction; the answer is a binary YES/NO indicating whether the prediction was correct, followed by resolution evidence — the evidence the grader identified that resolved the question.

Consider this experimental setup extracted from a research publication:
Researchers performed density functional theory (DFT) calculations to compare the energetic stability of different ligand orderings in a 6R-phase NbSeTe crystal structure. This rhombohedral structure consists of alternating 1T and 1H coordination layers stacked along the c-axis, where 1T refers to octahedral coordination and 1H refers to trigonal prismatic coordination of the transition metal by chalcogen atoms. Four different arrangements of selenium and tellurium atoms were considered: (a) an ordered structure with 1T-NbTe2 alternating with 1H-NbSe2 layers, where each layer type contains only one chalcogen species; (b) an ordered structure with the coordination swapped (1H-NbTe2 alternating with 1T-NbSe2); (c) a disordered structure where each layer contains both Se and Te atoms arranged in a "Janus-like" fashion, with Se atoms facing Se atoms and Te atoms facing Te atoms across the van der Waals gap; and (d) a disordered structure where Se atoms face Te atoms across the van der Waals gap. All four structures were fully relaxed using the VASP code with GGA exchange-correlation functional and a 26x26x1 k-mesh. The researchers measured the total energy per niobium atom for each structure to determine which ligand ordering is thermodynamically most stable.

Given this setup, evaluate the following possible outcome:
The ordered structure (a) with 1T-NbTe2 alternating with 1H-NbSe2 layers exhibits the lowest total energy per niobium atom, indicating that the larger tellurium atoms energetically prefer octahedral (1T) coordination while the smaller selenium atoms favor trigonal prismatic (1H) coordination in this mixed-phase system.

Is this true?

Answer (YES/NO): YES